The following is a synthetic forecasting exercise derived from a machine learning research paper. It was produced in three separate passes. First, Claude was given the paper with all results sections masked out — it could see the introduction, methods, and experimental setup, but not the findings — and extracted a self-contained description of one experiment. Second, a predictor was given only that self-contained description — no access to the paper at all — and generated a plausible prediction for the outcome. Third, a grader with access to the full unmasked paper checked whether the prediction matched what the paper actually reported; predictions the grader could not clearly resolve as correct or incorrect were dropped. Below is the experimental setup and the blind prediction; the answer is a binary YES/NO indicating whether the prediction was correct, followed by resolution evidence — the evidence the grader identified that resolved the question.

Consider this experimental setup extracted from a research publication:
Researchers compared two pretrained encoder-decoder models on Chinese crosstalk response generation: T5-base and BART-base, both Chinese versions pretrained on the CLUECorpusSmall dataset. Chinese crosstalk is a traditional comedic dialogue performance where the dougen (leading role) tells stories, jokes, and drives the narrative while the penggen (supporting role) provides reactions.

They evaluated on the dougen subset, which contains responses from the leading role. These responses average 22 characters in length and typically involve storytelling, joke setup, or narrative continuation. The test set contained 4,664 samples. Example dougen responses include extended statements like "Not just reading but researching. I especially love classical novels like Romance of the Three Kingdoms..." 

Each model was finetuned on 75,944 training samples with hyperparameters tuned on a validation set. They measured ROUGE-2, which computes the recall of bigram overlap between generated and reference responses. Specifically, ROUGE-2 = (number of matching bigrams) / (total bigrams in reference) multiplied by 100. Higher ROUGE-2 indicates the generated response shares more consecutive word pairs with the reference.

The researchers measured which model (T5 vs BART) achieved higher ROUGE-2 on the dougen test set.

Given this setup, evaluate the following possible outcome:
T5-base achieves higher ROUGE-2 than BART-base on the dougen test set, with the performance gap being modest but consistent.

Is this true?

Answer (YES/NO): YES